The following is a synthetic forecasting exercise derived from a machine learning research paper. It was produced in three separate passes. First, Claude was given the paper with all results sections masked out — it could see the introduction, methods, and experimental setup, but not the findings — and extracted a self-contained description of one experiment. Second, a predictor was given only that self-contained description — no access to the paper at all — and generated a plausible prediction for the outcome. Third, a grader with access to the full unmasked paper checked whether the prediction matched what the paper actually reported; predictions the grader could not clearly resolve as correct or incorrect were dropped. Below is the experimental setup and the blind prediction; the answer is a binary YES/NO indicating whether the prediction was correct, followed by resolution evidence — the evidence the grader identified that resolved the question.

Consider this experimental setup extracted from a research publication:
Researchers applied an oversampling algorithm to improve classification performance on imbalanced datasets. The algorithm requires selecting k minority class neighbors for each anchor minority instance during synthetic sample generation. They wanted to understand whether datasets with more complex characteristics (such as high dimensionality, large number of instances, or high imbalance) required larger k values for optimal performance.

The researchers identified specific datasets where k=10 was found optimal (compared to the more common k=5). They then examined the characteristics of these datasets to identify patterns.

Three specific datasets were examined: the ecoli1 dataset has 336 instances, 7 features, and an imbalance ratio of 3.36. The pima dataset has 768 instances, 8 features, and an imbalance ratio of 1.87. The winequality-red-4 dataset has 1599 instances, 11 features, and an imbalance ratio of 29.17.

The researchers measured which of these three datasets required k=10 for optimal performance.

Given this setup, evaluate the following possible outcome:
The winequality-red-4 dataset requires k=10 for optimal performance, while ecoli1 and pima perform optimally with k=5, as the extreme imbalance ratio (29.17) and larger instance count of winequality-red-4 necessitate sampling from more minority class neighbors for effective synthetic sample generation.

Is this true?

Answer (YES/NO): NO